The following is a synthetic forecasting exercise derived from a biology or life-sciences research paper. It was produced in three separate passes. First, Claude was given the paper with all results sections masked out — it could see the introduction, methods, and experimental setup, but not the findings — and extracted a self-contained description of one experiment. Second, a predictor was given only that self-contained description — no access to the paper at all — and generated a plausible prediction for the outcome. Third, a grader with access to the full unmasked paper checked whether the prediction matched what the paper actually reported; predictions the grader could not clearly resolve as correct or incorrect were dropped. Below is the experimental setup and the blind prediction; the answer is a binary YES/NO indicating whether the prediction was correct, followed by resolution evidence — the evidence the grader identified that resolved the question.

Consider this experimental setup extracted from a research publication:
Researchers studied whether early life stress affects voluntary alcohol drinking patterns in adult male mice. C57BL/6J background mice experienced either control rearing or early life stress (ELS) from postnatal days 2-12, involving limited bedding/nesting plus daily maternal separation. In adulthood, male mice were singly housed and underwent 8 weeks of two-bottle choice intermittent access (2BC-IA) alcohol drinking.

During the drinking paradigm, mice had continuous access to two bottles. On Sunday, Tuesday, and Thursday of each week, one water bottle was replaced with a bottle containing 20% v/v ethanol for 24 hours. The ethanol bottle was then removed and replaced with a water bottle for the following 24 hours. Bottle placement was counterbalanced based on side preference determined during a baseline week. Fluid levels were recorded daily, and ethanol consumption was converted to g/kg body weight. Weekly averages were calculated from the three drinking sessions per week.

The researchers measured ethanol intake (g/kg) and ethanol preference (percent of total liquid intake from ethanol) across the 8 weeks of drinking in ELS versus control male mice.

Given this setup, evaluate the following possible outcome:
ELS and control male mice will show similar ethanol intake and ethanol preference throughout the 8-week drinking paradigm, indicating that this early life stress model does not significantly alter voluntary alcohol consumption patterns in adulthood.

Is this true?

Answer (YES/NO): NO